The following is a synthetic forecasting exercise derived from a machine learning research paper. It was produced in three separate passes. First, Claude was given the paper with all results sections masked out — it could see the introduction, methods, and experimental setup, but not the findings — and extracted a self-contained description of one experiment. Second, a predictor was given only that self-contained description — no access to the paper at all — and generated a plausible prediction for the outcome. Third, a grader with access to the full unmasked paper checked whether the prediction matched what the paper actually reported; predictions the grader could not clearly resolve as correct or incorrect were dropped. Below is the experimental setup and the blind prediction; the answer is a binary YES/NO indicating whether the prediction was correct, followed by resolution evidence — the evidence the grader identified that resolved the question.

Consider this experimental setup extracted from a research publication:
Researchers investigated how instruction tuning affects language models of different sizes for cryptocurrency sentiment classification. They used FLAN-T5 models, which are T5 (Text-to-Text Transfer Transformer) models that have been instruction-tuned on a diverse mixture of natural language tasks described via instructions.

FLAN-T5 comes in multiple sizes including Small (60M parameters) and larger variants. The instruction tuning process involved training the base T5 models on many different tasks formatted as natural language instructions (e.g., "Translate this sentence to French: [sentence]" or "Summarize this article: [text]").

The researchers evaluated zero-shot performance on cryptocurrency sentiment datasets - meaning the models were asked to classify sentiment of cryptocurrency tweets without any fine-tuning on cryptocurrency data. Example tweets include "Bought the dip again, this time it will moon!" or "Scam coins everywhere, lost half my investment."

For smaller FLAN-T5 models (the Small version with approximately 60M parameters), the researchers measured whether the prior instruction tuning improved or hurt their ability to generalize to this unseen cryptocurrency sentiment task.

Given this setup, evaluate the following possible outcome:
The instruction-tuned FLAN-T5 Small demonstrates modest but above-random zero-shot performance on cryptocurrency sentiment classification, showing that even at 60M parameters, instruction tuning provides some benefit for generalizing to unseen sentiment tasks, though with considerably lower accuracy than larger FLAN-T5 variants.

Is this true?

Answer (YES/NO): NO